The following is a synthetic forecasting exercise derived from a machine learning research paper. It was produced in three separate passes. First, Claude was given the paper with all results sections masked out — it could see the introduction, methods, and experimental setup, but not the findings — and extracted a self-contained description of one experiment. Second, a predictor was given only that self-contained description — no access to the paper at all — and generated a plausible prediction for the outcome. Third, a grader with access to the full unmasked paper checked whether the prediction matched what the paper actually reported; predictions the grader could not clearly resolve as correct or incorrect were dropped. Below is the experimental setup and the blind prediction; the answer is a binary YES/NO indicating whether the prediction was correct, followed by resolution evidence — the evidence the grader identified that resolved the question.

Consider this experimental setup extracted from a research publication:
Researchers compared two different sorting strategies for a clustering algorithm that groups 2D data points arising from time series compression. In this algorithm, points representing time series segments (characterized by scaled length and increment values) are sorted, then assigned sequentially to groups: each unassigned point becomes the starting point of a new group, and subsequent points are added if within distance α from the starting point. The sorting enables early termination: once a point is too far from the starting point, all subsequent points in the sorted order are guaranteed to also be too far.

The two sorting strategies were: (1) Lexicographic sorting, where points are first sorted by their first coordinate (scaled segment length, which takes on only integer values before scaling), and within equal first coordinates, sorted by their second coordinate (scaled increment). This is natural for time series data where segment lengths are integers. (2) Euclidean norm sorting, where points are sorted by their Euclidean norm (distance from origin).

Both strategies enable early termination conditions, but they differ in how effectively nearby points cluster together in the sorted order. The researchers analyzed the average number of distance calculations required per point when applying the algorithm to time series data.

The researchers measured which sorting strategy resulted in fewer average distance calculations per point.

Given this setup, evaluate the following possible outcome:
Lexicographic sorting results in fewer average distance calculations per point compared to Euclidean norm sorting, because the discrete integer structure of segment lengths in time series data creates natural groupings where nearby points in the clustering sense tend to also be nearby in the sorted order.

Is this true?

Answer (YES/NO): NO